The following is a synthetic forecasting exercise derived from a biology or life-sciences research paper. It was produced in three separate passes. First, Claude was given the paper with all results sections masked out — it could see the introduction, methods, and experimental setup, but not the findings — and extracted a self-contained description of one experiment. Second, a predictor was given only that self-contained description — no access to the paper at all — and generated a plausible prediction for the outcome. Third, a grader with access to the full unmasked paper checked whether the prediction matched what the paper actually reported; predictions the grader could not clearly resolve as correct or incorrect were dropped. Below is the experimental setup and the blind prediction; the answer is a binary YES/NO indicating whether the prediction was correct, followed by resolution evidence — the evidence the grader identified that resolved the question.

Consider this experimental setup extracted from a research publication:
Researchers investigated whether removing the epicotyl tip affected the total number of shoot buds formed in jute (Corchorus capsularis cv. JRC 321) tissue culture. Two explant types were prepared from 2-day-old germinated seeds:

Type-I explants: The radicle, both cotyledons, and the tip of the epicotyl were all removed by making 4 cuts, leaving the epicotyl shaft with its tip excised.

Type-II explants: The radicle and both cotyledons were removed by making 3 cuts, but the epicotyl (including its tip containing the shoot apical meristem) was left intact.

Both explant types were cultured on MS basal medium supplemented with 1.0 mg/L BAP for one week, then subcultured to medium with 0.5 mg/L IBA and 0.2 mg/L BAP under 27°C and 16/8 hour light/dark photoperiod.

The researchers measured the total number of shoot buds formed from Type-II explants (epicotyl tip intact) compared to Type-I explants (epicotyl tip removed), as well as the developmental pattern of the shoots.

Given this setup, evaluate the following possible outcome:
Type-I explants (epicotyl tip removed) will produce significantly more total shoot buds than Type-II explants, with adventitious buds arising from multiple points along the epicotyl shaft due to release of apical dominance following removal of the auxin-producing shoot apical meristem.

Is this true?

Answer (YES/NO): YES